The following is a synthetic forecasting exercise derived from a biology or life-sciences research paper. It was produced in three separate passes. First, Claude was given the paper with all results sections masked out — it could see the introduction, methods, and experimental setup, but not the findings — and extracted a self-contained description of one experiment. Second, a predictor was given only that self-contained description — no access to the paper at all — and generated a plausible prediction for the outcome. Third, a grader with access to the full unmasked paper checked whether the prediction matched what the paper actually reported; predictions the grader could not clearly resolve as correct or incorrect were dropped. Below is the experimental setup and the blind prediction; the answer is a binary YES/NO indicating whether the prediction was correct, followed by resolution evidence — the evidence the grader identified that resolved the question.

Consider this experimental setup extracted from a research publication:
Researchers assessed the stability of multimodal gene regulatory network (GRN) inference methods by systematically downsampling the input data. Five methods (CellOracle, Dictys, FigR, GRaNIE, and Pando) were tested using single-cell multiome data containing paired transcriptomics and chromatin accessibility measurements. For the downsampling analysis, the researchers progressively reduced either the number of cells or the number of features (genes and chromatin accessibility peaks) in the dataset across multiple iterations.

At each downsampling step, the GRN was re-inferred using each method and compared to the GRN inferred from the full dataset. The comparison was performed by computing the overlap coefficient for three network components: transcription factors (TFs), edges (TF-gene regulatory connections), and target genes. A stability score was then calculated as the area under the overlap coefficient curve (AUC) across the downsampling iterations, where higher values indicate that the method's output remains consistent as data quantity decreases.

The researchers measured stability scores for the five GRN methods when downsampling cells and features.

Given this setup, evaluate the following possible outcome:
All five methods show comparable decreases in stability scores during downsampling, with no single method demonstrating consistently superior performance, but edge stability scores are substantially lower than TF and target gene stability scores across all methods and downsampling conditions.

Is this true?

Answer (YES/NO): YES